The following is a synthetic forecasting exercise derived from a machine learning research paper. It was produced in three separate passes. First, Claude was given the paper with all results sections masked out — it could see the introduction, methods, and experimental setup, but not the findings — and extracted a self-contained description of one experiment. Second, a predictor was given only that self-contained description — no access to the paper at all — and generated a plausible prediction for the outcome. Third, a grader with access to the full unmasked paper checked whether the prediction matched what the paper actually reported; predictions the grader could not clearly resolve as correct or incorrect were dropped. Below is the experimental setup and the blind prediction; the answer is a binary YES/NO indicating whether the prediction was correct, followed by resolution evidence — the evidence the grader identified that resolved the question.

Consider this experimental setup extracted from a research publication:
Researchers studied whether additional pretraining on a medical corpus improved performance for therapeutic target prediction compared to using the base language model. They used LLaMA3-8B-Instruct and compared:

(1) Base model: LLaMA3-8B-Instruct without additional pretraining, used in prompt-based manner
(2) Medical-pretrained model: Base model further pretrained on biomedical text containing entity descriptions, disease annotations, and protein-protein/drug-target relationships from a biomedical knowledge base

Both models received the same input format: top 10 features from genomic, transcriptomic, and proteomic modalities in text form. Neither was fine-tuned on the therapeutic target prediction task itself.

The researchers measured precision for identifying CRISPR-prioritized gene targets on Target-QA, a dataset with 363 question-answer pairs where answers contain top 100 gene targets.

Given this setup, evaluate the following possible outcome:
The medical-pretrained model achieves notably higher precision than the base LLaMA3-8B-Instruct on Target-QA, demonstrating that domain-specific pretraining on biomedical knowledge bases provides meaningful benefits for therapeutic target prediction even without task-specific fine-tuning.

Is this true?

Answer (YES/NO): NO